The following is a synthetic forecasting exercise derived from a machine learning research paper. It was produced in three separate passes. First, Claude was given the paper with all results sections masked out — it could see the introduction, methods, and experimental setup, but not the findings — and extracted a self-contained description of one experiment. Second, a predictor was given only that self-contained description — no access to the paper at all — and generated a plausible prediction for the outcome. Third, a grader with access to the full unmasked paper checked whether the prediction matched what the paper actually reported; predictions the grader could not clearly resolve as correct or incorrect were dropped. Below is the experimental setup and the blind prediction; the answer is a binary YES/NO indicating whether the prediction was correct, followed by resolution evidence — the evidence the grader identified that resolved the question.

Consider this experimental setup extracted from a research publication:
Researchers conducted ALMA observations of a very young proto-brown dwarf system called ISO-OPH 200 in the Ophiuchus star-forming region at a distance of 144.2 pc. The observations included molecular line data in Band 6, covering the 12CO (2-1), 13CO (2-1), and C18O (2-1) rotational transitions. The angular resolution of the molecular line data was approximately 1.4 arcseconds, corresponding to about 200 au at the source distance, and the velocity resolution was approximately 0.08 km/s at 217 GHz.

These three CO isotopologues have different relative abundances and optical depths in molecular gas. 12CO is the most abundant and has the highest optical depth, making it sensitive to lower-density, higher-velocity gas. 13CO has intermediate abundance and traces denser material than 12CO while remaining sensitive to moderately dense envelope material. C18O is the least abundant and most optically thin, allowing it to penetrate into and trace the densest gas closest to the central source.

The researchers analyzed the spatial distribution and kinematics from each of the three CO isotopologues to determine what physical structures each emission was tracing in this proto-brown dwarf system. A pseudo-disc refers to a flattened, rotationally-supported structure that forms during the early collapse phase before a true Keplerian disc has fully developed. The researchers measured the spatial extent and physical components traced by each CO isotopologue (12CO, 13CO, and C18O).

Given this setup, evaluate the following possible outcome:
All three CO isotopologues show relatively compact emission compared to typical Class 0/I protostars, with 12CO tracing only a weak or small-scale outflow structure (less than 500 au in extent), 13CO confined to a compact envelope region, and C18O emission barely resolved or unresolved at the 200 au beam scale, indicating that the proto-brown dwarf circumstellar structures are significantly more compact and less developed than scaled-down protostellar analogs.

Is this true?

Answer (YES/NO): NO